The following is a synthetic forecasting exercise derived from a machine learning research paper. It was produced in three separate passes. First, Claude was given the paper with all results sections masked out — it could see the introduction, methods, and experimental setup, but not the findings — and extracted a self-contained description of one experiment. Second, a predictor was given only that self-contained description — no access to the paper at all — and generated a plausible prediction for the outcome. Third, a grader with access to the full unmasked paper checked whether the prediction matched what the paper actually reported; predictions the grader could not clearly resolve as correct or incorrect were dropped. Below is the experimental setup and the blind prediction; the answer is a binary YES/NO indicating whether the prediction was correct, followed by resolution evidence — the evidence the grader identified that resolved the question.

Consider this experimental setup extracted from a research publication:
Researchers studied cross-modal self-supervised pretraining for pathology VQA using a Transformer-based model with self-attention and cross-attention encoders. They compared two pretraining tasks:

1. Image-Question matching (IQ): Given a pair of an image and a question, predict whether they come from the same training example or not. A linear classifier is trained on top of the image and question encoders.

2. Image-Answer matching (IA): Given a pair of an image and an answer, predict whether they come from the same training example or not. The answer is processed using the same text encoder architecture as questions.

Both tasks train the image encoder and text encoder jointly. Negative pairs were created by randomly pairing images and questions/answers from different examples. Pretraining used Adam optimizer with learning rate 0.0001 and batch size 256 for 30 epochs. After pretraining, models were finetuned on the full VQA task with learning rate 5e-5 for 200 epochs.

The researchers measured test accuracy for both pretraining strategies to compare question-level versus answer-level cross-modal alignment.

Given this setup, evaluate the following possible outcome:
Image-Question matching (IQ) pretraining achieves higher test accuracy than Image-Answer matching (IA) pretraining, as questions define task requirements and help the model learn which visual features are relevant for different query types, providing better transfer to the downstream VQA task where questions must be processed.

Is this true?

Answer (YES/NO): YES